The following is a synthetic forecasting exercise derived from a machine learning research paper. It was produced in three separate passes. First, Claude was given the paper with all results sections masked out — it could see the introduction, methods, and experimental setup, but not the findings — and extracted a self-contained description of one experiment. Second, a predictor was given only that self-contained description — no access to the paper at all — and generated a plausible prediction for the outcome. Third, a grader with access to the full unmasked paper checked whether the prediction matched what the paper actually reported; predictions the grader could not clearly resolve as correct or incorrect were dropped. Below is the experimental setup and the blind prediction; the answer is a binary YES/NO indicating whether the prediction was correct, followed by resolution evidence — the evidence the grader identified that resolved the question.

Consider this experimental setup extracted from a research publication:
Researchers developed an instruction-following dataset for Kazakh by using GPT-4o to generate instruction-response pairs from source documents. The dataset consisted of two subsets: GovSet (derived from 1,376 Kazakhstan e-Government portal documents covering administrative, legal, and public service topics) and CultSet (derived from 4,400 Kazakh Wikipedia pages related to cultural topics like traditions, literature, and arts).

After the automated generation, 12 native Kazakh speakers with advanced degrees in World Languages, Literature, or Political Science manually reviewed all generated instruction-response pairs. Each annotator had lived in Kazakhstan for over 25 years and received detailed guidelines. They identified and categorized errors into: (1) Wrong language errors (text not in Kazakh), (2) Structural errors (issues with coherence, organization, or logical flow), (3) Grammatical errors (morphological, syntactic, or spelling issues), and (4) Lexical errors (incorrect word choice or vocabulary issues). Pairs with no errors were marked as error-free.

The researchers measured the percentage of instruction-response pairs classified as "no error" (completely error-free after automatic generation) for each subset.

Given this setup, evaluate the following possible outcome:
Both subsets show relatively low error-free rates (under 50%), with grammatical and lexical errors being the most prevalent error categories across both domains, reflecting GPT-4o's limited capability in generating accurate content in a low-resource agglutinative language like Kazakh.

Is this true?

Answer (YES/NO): NO